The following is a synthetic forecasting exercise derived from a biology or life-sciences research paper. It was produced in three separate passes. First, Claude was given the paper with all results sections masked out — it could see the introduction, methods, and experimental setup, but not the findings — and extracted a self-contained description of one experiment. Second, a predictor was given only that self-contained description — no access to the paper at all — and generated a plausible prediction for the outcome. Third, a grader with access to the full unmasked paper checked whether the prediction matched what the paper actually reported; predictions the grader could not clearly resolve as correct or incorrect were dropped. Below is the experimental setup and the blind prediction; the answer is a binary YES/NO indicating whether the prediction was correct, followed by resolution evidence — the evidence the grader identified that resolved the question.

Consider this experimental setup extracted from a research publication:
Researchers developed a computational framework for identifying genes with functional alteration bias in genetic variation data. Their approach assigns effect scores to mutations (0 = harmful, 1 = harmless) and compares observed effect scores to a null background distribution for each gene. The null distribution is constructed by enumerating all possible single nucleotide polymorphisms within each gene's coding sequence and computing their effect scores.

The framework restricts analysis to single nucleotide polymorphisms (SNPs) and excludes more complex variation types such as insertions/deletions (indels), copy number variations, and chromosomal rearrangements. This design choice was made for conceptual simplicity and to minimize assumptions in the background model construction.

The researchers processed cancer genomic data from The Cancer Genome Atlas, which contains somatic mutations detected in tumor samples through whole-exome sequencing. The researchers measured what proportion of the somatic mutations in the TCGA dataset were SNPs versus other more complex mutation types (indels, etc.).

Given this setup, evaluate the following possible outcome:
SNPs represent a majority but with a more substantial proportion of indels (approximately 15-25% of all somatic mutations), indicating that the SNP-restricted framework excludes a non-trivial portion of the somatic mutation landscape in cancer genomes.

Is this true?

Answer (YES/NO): NO